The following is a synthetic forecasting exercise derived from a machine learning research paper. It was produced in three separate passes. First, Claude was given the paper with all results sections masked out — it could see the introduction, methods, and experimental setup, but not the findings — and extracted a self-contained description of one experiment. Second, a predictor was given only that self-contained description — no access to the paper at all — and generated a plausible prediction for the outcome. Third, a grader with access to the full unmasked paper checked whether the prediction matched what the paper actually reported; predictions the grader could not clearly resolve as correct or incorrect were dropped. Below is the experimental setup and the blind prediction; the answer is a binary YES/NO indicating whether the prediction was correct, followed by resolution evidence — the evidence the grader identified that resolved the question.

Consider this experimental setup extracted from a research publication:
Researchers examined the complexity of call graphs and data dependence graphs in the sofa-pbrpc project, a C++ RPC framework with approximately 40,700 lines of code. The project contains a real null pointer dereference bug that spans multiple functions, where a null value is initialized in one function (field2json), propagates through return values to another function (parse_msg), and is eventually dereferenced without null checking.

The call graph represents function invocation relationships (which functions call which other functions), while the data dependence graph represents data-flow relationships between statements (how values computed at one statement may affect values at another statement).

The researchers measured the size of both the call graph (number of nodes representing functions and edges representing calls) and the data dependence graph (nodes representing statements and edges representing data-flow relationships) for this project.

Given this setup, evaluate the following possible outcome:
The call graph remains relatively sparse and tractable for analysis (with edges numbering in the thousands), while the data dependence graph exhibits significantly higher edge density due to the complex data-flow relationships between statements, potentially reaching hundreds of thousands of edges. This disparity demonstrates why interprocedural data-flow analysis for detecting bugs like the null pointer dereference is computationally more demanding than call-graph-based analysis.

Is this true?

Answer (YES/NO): YES